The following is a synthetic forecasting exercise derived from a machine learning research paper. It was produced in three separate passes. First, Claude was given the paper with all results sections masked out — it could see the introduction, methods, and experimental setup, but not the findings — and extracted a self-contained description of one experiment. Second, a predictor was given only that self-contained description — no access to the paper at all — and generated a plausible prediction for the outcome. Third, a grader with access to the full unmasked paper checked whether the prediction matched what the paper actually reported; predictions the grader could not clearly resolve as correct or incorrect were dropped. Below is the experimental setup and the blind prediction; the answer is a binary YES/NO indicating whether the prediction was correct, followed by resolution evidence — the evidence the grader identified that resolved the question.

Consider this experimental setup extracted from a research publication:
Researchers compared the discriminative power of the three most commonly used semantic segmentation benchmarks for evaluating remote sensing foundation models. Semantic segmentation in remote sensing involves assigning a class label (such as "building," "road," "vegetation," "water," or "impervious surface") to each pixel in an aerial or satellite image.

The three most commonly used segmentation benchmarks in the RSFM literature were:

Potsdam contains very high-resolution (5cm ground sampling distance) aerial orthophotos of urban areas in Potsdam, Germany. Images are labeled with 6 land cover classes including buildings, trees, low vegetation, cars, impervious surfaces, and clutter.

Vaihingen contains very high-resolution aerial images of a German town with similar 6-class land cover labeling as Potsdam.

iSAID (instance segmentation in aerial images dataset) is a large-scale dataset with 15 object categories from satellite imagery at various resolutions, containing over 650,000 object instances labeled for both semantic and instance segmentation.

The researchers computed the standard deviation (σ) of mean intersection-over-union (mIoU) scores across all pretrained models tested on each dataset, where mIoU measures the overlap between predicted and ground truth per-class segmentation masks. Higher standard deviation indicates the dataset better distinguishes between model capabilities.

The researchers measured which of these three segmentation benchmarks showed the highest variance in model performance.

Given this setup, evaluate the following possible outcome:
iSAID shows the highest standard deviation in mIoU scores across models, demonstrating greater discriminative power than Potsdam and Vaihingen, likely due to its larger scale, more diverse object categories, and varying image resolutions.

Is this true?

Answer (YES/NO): NO